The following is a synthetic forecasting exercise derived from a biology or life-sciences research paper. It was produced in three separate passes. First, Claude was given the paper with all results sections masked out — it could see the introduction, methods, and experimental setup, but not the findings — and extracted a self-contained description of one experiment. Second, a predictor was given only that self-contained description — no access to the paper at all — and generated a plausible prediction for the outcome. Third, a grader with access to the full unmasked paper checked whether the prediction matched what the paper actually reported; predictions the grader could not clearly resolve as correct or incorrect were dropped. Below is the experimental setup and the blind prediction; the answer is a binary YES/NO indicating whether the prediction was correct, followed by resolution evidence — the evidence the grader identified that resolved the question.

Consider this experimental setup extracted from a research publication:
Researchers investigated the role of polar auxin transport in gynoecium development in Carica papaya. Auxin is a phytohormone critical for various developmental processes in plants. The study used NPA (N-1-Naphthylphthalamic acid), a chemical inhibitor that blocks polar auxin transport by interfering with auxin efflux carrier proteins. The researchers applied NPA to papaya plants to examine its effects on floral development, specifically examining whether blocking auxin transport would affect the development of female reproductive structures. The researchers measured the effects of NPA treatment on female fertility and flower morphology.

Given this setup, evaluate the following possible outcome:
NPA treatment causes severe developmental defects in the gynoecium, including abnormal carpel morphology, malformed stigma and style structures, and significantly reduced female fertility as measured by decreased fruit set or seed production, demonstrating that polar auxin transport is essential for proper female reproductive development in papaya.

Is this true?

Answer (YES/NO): NO